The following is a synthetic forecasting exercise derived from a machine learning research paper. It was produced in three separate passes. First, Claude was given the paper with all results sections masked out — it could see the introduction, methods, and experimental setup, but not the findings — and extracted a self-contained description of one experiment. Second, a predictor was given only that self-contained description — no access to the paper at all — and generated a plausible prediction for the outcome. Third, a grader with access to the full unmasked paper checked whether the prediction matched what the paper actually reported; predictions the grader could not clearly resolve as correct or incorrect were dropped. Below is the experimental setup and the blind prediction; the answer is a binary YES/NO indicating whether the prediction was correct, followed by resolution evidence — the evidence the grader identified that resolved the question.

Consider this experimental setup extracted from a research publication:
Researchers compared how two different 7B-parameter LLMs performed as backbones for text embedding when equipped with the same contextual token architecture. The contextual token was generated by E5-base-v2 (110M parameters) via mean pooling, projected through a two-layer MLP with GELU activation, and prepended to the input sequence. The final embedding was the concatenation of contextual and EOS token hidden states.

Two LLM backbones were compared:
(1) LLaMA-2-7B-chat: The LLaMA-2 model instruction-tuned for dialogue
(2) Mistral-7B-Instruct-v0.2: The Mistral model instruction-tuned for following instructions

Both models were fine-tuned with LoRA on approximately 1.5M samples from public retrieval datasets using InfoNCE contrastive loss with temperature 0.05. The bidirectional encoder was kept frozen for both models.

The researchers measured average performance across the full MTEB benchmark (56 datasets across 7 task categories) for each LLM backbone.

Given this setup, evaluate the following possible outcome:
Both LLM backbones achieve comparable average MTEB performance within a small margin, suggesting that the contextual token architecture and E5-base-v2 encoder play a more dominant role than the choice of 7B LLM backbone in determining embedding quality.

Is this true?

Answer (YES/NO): NO